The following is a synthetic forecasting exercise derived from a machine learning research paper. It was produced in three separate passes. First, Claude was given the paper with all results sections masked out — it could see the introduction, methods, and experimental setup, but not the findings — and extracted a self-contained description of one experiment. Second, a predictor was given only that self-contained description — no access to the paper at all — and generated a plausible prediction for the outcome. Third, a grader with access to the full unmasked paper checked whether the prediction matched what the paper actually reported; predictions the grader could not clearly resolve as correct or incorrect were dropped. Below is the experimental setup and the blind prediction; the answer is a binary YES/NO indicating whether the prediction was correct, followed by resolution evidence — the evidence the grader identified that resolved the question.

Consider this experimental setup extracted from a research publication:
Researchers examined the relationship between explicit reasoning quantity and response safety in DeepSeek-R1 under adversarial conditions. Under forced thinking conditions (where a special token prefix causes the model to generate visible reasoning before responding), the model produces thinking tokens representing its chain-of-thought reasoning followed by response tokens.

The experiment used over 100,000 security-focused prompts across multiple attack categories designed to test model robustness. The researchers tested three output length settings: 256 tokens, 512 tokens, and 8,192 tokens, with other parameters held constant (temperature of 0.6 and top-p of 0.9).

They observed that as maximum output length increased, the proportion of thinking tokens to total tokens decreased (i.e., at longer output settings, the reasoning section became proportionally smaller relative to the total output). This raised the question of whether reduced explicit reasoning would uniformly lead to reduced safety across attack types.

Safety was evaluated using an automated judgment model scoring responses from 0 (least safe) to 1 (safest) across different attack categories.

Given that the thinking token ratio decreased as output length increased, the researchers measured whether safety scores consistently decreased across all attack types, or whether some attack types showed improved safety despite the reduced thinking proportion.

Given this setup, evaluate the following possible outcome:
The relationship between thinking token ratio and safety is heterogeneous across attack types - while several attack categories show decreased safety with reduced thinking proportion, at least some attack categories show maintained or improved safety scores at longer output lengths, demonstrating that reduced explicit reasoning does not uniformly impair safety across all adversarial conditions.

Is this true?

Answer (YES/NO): YES